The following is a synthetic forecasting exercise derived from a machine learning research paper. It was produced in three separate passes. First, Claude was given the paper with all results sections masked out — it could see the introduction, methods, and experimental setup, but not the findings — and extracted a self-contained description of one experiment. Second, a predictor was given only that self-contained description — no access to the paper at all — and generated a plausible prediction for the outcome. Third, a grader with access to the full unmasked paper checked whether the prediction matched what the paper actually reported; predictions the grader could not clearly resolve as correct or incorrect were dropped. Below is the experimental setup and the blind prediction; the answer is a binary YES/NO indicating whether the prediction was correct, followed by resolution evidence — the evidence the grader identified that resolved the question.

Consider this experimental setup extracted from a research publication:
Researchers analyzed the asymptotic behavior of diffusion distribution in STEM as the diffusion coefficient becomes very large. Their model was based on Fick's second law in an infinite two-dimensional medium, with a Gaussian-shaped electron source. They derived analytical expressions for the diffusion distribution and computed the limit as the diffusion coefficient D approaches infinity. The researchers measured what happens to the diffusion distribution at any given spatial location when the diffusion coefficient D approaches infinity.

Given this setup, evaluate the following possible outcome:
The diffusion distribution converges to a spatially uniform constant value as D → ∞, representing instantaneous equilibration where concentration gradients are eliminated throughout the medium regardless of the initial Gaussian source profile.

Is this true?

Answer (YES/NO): NO